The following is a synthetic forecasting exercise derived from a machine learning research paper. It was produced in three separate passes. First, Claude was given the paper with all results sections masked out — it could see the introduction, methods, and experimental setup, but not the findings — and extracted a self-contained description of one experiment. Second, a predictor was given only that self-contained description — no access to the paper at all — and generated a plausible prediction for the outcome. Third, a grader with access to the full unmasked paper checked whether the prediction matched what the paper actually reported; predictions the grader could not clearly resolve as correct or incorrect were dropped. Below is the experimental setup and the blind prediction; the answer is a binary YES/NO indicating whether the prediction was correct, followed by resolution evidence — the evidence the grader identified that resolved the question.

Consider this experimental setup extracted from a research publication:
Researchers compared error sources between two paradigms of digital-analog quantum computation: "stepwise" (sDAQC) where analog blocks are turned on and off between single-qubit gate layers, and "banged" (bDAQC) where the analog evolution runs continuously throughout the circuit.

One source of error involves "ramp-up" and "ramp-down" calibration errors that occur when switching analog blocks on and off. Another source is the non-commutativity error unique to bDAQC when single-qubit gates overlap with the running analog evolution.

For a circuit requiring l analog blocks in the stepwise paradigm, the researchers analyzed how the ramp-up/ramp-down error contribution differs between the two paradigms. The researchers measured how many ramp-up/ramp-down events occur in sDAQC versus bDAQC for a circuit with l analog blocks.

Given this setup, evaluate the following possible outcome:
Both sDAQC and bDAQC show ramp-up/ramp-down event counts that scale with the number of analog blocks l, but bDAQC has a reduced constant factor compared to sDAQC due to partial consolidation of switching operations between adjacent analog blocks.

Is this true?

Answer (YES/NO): NO